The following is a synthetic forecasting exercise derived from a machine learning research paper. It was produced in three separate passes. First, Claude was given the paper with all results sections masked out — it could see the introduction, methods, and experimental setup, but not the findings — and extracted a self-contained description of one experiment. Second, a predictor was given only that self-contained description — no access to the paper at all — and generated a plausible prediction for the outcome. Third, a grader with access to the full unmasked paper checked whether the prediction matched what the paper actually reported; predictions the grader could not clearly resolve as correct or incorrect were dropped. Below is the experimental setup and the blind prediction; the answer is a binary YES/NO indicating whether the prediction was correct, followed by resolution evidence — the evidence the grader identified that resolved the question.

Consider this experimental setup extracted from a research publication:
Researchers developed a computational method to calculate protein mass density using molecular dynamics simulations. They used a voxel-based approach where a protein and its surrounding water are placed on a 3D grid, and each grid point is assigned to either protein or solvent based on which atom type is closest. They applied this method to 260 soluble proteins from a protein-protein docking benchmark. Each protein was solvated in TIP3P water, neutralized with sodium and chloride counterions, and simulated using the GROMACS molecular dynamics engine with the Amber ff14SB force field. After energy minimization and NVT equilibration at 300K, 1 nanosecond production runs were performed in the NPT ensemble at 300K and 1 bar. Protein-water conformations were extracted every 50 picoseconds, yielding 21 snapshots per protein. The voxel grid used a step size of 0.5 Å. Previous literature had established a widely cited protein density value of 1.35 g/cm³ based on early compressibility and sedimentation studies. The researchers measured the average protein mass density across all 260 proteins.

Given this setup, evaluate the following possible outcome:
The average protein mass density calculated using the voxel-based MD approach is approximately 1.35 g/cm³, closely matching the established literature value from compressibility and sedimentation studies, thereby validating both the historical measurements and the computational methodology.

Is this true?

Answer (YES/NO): NO